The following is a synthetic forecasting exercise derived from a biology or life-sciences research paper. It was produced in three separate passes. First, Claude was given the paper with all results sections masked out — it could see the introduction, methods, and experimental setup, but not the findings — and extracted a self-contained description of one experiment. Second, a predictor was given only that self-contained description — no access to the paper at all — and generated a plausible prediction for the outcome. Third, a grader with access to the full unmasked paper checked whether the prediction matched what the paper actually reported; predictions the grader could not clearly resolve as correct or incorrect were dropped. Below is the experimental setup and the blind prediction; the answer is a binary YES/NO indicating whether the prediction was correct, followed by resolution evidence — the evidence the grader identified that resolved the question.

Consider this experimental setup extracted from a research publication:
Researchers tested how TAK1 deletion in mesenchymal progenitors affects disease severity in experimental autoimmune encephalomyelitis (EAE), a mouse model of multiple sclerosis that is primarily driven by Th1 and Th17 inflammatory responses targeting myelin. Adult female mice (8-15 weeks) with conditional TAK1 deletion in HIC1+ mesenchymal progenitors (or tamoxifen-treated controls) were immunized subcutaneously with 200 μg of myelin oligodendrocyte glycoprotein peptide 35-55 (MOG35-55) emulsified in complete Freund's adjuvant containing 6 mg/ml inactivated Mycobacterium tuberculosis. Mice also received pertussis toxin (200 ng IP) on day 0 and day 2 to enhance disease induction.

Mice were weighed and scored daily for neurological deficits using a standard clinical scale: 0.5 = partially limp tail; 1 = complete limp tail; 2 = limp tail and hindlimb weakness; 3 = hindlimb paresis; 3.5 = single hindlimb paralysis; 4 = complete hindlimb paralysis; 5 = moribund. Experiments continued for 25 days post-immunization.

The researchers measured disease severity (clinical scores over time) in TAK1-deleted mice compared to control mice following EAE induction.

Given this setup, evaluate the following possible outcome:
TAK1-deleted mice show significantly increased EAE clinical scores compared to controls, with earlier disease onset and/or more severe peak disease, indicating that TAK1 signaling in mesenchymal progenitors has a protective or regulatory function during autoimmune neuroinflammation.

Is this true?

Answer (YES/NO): NO